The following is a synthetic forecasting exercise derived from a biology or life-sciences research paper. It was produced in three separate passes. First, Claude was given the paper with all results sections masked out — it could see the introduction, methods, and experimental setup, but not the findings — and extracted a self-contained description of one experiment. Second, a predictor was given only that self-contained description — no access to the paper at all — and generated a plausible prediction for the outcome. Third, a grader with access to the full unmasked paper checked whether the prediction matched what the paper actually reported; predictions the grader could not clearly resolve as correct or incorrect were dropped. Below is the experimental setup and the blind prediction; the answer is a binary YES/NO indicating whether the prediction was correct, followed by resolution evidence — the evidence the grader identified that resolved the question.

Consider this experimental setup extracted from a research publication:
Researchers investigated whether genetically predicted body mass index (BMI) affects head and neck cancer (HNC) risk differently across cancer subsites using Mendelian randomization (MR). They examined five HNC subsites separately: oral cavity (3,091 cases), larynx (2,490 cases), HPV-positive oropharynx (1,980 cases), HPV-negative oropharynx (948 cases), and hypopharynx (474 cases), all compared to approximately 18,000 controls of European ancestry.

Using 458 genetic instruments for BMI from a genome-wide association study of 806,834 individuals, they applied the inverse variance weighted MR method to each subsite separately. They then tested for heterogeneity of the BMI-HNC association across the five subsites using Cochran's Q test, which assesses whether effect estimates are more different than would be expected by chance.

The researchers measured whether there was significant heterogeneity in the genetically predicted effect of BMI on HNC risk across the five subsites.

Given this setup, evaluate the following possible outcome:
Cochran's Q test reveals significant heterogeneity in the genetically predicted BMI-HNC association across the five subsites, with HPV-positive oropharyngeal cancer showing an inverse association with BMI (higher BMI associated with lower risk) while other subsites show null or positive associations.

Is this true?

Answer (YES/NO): NO